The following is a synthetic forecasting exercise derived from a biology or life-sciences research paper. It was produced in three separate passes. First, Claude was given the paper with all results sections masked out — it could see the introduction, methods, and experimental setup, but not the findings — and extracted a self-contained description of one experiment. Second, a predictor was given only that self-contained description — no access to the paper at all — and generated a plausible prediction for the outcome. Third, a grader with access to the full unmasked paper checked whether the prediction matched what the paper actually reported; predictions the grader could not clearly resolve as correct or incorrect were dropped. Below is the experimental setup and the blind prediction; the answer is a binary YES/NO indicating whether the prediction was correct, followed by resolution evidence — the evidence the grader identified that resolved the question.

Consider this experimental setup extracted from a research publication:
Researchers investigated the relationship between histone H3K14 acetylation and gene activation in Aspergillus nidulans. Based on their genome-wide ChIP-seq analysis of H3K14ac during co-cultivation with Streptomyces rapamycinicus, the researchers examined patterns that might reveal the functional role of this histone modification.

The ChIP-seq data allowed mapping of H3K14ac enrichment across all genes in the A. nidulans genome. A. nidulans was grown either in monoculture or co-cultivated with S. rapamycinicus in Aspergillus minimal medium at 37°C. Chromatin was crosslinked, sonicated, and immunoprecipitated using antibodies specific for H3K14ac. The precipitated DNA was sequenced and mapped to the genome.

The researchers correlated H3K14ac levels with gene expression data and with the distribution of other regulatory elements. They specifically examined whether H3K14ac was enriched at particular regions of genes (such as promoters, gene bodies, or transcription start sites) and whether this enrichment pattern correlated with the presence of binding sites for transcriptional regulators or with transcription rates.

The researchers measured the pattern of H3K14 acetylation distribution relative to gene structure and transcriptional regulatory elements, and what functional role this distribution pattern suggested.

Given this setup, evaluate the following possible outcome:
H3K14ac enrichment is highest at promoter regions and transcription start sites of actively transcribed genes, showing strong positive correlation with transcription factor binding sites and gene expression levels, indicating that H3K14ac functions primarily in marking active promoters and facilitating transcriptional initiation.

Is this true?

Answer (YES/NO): NO